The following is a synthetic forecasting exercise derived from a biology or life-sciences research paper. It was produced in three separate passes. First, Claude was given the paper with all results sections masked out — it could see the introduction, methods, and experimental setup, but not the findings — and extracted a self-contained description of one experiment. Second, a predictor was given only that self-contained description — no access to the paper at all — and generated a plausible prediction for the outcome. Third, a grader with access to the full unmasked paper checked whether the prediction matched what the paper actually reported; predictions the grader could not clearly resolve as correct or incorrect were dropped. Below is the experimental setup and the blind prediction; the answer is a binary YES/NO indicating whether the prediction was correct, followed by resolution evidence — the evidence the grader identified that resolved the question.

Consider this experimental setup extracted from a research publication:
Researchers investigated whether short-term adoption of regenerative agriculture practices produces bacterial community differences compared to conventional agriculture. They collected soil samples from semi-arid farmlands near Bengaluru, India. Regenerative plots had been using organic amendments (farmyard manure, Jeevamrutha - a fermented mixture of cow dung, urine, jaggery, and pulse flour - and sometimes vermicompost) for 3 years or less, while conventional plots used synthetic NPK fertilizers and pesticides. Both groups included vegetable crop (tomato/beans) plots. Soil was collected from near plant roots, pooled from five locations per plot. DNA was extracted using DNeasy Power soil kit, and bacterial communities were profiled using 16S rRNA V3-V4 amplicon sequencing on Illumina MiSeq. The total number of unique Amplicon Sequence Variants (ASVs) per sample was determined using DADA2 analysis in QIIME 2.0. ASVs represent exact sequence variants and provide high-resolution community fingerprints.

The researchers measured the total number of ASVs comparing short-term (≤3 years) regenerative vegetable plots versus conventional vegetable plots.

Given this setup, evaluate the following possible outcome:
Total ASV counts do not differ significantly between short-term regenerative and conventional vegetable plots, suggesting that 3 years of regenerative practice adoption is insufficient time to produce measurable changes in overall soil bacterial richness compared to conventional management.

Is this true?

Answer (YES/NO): NO